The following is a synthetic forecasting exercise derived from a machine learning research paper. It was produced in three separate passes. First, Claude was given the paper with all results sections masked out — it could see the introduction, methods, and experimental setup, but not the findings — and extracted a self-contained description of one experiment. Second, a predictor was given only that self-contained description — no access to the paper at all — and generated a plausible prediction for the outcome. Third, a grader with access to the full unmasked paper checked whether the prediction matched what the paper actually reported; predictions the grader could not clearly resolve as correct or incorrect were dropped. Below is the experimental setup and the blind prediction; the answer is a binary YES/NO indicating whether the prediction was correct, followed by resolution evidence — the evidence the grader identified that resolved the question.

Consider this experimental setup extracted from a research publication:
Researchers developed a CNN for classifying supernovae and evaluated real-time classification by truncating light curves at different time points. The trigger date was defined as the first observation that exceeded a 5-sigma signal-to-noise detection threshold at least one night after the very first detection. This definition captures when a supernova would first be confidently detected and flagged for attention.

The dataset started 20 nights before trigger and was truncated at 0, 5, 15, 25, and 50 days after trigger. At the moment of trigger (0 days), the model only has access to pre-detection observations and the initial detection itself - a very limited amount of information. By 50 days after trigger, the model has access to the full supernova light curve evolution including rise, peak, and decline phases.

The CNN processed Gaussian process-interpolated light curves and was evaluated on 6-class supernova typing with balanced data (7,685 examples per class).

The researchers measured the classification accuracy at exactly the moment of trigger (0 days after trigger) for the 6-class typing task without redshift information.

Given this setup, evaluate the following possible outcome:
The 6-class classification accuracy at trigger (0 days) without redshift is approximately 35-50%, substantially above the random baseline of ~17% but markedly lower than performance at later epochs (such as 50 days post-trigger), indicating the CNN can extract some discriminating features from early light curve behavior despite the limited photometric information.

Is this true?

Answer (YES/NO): NO